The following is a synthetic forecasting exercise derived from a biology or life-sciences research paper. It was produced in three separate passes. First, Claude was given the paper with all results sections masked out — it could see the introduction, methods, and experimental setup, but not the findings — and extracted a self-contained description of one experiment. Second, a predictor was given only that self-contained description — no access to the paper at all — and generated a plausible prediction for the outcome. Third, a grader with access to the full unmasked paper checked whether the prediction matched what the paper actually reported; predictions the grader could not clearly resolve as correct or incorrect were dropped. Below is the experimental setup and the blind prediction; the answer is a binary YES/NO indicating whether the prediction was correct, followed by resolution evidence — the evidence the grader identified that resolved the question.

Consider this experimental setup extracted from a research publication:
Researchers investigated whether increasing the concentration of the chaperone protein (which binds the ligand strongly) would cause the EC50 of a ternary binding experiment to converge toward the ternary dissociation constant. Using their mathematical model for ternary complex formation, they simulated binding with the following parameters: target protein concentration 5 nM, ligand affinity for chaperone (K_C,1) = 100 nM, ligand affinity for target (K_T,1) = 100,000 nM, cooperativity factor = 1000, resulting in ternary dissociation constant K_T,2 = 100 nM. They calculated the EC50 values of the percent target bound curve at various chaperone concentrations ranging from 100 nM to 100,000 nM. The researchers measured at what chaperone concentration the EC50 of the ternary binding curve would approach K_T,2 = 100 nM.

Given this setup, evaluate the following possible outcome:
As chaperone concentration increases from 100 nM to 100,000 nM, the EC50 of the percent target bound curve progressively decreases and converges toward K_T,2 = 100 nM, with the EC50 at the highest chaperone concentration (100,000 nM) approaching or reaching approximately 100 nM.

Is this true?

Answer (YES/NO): NO